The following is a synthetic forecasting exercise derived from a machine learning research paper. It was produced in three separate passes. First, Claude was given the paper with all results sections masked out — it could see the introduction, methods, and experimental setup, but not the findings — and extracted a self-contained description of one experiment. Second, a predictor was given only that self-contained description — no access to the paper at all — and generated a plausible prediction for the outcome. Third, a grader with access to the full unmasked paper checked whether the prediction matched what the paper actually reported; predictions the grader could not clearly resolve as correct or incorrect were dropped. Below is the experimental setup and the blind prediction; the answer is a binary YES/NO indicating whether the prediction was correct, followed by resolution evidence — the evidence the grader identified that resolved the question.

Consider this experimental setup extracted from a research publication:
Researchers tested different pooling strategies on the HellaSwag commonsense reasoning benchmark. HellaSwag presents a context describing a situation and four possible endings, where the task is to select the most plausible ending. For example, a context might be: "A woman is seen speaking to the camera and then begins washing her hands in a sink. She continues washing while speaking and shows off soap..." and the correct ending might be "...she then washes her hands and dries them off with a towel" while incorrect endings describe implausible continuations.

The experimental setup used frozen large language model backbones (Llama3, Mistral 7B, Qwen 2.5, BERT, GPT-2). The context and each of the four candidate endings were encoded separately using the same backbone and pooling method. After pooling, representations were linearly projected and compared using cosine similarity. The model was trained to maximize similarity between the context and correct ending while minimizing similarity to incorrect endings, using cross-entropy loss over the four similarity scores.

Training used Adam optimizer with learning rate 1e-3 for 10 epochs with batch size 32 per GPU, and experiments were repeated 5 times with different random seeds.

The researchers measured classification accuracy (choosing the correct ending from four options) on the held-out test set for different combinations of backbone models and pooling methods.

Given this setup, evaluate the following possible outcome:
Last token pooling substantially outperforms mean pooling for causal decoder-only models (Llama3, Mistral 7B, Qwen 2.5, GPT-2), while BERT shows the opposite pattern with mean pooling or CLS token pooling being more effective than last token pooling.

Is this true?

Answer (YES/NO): NO